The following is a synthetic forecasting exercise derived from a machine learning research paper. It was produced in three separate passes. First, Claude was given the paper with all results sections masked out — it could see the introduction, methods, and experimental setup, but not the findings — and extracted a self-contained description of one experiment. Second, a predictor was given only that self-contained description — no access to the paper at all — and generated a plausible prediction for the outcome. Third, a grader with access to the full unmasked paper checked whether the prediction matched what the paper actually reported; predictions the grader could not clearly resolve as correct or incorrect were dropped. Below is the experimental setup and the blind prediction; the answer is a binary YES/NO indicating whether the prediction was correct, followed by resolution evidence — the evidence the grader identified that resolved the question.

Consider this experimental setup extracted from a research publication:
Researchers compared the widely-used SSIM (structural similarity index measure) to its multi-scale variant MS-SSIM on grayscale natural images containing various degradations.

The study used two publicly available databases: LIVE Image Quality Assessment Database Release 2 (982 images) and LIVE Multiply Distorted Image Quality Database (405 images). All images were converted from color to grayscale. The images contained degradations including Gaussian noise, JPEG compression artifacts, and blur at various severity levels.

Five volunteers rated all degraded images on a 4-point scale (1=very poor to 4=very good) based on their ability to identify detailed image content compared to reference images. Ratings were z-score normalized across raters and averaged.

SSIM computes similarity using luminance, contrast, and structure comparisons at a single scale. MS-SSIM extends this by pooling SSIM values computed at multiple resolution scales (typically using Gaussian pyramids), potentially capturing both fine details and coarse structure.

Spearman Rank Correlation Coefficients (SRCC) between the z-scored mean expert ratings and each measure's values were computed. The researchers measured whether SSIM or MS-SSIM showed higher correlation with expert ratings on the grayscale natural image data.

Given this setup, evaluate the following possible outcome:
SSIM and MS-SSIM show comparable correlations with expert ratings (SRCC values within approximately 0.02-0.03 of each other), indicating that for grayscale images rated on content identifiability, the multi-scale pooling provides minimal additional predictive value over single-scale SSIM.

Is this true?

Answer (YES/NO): NO